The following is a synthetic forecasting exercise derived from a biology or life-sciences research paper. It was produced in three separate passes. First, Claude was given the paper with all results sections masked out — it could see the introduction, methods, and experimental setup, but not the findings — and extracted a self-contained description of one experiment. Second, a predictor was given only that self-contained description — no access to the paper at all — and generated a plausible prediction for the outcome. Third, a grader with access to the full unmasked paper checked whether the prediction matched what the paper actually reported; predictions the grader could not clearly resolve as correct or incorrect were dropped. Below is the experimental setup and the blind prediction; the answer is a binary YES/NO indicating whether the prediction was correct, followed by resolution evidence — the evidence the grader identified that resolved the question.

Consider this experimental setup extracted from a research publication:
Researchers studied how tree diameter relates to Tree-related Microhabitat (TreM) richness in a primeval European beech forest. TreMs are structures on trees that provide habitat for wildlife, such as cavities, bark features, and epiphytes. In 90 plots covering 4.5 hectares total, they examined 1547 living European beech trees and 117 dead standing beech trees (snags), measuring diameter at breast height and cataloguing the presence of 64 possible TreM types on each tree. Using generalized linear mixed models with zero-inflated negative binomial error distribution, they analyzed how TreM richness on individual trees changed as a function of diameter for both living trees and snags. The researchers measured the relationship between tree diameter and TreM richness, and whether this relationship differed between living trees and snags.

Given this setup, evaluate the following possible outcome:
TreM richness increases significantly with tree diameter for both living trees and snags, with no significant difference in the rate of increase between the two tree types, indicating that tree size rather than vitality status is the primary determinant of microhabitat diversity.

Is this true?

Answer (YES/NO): NO